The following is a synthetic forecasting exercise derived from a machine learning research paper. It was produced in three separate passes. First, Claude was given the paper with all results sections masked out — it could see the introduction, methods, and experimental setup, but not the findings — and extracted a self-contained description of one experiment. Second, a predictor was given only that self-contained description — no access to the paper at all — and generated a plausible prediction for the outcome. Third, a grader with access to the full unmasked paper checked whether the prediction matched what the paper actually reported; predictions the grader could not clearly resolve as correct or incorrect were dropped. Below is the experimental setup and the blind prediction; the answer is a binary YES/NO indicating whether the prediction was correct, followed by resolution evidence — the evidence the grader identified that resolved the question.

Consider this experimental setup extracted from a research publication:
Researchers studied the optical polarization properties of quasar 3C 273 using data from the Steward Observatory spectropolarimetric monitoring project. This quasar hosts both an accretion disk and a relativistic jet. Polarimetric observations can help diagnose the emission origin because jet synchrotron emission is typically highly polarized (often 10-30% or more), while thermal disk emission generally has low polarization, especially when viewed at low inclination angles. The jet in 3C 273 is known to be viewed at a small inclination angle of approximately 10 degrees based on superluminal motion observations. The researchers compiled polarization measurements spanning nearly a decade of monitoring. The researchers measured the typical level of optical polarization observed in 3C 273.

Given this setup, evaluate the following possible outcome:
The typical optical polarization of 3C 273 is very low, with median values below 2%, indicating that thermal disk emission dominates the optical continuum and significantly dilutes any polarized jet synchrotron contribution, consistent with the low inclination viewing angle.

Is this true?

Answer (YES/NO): YES